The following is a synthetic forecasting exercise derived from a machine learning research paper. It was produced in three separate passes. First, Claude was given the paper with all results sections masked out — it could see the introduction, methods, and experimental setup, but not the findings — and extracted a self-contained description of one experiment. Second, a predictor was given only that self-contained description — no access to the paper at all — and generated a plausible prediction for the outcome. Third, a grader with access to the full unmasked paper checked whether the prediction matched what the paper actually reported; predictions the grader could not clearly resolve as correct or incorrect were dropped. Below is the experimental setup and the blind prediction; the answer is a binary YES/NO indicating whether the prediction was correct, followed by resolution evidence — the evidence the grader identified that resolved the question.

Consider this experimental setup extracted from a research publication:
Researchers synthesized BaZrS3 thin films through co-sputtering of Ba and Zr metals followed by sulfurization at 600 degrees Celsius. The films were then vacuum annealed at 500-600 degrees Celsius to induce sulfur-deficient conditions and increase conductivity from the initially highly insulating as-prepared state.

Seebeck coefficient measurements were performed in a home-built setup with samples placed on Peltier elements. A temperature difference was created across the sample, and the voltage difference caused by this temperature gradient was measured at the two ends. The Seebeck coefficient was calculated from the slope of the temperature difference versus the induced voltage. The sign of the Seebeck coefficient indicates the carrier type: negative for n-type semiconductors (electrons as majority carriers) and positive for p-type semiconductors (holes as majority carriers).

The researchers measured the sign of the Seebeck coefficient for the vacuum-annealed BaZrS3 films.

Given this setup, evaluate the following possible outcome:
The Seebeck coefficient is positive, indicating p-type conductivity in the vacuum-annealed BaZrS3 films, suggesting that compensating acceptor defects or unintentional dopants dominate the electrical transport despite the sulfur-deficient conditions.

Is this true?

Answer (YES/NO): NO